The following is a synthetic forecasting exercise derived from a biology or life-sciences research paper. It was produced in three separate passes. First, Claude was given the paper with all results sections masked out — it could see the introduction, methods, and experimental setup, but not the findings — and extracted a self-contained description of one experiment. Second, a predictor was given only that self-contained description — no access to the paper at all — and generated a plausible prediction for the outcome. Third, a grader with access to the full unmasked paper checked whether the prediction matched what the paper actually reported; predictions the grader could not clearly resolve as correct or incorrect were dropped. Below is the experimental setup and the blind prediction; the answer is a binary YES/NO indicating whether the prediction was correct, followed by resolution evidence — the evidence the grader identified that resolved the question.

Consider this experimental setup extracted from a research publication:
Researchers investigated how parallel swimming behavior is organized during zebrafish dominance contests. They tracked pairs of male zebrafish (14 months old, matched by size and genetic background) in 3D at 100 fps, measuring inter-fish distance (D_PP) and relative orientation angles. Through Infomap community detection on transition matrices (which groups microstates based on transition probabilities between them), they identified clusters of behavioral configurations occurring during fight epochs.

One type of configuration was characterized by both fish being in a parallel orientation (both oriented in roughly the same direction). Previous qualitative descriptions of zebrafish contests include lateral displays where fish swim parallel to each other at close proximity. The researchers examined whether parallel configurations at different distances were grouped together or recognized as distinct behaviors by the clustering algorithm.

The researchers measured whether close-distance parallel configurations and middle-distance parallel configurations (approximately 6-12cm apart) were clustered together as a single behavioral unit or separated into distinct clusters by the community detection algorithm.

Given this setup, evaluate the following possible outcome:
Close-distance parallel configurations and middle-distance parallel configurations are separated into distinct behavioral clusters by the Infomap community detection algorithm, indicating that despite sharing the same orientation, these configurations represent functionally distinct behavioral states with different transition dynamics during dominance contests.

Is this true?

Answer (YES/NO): YES